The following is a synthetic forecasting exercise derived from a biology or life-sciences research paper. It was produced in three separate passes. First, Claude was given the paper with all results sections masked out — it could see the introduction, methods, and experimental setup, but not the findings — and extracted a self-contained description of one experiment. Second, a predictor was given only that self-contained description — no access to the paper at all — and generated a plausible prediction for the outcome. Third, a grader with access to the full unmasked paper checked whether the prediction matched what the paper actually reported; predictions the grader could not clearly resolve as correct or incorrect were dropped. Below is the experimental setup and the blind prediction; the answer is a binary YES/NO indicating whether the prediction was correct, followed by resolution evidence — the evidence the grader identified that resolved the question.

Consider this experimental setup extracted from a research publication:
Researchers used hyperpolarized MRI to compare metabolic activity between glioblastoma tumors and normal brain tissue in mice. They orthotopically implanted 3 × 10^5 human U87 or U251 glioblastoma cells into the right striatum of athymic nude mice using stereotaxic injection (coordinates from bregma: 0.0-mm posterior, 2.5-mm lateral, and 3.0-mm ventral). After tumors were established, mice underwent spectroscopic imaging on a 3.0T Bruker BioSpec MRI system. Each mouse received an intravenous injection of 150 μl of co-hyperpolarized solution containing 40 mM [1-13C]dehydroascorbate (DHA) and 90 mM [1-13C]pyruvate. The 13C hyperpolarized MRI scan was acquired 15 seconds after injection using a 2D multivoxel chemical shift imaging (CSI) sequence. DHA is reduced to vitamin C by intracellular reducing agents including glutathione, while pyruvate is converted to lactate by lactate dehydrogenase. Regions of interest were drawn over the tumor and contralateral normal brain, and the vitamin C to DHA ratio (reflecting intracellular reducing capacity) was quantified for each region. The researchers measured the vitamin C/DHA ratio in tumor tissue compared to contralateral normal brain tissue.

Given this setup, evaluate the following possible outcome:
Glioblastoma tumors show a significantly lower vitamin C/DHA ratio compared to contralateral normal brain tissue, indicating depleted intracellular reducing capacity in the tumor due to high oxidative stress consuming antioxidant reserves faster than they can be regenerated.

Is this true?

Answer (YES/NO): NO